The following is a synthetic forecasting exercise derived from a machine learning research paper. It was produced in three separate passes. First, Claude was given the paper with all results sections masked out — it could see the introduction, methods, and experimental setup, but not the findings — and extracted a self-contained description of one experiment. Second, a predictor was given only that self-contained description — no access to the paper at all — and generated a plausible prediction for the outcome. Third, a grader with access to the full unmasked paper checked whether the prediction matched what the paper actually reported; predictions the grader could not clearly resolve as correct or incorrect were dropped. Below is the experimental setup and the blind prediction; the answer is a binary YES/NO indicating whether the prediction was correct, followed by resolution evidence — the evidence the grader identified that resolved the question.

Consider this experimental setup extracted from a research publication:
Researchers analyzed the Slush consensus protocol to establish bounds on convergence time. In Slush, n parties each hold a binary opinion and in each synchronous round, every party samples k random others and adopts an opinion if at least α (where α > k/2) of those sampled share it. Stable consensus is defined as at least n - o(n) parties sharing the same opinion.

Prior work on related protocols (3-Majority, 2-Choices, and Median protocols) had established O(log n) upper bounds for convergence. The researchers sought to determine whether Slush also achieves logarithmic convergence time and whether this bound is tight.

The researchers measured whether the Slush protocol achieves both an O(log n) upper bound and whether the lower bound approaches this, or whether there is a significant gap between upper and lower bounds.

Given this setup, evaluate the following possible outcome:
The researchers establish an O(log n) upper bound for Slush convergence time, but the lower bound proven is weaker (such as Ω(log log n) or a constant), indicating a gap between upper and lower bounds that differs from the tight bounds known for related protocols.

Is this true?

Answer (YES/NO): NO